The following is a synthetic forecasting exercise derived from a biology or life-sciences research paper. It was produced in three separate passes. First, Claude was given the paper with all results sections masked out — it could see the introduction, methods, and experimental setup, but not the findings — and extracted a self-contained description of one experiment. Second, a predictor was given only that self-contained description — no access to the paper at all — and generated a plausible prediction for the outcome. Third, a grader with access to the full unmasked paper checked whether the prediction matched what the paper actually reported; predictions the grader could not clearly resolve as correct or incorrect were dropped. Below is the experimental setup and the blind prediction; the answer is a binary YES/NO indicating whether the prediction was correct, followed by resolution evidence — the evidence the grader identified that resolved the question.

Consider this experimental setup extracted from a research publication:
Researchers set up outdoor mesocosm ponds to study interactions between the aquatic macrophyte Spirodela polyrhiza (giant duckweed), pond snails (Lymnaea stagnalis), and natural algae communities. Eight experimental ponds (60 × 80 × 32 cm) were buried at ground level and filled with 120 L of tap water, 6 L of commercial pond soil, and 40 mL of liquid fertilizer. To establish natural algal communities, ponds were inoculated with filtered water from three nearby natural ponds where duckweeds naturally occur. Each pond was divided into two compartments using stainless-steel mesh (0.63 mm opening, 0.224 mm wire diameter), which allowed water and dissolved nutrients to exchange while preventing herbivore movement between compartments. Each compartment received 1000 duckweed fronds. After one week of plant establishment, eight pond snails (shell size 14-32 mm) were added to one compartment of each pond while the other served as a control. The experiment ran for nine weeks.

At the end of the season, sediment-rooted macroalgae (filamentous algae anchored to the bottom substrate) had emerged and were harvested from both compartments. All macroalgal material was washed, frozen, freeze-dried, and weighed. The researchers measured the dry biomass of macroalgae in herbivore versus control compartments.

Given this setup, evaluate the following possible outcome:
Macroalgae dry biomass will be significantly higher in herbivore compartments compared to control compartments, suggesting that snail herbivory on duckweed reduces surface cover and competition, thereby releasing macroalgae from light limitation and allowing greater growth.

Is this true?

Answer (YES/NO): NO